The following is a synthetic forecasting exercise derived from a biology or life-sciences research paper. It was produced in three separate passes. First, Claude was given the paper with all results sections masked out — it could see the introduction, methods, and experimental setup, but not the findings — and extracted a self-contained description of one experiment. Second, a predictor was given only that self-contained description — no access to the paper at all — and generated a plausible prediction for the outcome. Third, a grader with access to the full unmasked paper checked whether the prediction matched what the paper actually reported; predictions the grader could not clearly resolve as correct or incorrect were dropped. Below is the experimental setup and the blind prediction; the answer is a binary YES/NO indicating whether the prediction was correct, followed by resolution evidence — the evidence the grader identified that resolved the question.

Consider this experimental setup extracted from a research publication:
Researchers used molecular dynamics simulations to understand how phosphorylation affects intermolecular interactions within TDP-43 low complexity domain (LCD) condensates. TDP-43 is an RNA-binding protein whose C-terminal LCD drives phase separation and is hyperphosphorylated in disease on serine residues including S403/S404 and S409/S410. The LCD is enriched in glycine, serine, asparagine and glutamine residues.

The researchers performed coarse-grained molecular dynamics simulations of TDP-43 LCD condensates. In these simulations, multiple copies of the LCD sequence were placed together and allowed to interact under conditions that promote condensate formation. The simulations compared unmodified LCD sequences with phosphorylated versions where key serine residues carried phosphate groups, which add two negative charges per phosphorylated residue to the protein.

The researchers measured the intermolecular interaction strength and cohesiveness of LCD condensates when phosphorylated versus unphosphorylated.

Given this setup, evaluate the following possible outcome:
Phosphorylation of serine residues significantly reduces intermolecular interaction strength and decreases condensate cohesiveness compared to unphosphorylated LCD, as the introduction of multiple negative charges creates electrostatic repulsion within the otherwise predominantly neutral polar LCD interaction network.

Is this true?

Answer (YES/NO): NO